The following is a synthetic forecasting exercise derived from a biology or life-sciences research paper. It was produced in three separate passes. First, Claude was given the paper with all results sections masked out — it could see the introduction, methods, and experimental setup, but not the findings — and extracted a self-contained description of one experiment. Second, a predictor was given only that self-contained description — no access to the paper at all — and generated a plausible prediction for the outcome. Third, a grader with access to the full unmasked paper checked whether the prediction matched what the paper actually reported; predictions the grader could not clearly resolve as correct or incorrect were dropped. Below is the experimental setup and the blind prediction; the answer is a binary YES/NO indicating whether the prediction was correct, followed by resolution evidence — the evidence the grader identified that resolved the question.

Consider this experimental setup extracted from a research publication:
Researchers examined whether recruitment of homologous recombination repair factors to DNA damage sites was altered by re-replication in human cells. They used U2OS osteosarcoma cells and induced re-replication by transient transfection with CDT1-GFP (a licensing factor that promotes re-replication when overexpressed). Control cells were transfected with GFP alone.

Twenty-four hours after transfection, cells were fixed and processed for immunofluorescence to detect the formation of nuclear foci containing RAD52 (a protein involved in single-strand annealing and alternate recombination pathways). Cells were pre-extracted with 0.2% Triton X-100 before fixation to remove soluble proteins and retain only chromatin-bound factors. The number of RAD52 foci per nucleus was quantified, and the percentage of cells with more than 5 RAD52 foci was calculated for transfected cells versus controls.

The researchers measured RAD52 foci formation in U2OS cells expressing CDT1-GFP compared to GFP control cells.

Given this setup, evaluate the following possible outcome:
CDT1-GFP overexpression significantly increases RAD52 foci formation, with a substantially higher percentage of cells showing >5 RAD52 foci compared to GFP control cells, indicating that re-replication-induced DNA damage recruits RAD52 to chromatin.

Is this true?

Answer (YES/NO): YES